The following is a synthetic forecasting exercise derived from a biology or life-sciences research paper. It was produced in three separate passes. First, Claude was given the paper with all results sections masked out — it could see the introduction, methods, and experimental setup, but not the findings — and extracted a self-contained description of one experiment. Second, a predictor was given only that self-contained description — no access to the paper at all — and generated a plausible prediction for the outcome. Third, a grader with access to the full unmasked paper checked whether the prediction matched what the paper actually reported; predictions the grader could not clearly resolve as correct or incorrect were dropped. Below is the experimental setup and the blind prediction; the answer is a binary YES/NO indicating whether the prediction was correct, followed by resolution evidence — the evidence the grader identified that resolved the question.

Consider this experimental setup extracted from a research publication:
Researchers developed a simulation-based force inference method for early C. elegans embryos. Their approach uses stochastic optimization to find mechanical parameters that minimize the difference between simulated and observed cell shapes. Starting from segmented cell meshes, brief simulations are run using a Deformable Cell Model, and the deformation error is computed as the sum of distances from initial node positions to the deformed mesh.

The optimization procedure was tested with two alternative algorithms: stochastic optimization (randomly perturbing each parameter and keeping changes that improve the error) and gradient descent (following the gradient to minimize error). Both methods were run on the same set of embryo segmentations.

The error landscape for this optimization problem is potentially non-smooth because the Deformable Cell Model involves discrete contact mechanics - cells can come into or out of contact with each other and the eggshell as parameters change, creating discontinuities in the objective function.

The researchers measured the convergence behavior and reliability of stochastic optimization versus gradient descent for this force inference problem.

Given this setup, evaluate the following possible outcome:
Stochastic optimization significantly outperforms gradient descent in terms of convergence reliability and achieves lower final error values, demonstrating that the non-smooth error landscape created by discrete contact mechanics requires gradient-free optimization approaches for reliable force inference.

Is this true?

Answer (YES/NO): NO